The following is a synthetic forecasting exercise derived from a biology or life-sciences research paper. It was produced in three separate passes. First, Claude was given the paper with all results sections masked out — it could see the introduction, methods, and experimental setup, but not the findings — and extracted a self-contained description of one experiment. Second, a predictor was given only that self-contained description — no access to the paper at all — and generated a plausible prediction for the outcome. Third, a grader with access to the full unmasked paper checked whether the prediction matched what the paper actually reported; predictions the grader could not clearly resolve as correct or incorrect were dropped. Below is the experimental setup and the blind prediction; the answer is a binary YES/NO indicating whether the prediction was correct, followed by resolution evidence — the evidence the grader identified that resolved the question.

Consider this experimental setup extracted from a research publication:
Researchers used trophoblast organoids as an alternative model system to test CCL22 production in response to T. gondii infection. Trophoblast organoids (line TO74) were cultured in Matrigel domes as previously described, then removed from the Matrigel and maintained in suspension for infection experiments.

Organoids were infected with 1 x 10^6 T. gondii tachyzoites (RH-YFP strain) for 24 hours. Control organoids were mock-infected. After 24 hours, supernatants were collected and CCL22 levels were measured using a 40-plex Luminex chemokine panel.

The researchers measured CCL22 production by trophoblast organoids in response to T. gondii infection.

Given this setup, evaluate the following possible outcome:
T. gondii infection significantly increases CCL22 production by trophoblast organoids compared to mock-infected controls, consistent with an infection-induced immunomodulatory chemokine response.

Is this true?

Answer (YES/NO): YES